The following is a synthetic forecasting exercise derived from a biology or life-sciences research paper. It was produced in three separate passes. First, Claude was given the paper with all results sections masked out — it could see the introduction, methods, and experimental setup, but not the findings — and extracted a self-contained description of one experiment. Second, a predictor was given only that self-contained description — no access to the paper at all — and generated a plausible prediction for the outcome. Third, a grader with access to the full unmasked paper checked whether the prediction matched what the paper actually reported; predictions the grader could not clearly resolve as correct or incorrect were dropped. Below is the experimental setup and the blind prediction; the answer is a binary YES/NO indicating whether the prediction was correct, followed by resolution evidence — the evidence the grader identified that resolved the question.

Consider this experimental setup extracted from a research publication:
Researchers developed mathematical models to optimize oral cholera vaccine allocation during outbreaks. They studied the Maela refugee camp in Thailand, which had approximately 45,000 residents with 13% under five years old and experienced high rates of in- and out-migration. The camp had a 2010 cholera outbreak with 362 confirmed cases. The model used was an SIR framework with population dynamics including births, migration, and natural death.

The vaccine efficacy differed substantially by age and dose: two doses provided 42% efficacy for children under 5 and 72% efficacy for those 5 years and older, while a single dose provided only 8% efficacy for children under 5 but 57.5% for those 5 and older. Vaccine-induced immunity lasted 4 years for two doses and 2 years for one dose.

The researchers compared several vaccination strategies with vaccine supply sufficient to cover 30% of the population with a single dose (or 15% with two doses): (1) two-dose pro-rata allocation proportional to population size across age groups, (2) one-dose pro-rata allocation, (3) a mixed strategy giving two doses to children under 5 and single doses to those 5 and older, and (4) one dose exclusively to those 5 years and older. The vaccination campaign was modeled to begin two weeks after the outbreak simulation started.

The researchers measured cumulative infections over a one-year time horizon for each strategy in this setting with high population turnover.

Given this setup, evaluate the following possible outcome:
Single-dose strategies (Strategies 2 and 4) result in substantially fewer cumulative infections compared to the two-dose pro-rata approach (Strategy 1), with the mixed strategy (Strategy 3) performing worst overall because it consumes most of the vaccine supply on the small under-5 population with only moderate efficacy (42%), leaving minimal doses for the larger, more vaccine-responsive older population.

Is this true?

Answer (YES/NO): YES